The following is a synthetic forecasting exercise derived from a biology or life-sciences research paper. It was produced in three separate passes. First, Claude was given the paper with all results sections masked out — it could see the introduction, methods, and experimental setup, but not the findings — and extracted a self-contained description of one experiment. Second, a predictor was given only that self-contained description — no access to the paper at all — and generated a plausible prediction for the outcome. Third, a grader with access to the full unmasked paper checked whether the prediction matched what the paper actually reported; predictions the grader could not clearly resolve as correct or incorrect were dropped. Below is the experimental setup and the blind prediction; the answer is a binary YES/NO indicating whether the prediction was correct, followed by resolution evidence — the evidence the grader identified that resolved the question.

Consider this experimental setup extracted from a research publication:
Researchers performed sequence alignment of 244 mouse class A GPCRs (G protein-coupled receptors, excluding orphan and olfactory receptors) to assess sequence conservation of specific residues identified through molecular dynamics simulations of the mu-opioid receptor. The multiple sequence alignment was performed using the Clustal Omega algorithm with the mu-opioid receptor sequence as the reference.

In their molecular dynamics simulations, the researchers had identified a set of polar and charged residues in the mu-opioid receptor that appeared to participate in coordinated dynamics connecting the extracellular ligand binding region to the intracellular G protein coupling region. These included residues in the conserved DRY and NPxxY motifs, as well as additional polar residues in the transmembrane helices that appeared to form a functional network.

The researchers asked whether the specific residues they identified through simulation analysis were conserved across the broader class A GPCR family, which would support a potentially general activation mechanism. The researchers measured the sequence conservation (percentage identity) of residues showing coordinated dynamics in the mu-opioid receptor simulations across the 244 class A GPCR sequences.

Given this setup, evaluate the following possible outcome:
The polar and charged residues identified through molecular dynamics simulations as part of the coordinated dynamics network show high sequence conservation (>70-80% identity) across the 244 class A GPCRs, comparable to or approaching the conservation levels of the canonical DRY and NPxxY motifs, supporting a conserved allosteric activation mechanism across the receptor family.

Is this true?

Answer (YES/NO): NO